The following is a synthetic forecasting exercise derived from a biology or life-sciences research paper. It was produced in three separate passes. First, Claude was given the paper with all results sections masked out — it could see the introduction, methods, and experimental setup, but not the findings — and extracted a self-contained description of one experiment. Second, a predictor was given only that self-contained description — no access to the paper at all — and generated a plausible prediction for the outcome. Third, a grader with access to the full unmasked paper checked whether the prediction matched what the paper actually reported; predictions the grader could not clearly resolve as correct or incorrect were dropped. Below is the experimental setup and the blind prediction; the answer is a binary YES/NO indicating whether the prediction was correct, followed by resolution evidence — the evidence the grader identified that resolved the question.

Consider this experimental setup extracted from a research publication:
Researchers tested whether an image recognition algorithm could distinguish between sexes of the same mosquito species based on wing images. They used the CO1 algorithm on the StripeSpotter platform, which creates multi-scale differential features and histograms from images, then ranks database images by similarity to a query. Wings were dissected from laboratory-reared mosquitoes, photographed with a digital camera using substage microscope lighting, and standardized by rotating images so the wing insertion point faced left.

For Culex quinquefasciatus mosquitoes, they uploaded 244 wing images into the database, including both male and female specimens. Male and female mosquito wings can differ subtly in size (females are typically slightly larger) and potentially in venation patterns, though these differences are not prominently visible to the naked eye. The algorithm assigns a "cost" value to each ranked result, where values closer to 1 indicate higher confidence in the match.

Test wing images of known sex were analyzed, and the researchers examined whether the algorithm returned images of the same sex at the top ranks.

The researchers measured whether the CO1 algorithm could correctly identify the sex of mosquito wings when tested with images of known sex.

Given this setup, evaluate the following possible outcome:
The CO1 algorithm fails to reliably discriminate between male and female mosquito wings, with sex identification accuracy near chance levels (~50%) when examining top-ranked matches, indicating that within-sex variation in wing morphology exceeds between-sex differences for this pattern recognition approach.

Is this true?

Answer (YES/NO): NO